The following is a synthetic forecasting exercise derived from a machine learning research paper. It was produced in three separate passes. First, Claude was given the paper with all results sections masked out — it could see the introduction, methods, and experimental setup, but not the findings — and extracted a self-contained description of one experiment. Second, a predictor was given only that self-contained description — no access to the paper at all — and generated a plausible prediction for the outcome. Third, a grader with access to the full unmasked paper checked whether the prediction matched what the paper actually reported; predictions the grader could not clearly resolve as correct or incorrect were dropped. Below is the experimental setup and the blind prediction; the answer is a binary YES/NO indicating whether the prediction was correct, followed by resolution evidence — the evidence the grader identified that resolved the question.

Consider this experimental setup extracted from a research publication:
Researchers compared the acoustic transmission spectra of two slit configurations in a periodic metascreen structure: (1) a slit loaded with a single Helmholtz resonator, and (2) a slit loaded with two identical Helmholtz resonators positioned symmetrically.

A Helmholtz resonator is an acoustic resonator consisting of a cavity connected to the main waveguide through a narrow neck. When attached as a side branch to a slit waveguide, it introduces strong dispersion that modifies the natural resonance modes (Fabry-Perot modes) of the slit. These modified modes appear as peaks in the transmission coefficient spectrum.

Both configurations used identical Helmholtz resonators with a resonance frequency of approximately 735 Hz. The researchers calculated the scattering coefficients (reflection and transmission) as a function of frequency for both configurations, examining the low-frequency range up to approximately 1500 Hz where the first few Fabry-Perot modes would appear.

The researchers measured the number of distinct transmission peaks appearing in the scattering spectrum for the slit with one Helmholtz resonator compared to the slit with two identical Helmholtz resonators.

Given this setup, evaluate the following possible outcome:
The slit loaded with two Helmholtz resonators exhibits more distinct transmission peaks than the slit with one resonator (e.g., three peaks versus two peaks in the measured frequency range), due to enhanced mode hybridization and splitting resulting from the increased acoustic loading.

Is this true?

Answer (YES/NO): NO